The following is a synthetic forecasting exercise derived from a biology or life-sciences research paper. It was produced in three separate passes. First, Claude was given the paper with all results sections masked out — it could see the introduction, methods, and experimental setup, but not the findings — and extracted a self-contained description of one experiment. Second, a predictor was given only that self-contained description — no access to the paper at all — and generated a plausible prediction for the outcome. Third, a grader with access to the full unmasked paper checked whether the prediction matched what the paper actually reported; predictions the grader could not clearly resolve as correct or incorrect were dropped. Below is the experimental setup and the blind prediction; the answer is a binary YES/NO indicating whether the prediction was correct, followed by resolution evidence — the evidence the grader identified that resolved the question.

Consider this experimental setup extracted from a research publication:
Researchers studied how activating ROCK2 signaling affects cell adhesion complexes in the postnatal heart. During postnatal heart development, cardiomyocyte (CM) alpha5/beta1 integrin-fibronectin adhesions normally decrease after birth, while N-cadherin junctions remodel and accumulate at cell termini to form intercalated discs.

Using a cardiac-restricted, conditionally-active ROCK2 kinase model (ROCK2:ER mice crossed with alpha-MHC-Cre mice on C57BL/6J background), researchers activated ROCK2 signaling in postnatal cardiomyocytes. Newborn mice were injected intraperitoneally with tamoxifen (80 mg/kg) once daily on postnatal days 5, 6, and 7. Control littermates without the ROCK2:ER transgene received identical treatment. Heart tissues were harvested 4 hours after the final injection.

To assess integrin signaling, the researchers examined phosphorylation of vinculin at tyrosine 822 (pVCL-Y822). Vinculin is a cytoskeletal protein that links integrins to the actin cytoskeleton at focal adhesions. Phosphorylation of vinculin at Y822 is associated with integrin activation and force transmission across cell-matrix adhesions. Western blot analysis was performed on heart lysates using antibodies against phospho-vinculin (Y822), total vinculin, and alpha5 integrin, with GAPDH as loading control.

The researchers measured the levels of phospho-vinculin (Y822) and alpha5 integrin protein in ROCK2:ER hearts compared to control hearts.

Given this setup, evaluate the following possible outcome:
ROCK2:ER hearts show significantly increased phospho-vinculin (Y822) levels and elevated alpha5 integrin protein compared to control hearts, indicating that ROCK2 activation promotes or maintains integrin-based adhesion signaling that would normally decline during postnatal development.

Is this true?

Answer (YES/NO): YES